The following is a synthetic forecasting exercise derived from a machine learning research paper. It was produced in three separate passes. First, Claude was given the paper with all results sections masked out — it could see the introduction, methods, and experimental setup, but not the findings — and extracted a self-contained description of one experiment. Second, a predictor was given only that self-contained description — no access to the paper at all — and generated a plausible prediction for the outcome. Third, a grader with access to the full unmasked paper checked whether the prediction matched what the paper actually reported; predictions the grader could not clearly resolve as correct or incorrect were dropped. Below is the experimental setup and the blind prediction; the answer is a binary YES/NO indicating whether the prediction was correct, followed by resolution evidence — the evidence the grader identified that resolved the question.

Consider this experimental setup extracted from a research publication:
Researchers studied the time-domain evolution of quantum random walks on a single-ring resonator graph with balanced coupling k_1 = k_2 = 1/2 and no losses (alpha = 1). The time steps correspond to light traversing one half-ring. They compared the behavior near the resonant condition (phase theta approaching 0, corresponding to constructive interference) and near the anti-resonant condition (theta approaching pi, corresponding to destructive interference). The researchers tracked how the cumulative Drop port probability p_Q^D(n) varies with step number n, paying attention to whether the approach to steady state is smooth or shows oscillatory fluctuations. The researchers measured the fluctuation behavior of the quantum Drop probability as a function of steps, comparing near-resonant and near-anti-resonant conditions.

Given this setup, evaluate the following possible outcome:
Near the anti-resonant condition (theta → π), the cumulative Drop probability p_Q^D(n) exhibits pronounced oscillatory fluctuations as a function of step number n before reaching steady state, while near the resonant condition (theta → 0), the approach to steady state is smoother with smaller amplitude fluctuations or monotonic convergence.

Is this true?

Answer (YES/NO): YES